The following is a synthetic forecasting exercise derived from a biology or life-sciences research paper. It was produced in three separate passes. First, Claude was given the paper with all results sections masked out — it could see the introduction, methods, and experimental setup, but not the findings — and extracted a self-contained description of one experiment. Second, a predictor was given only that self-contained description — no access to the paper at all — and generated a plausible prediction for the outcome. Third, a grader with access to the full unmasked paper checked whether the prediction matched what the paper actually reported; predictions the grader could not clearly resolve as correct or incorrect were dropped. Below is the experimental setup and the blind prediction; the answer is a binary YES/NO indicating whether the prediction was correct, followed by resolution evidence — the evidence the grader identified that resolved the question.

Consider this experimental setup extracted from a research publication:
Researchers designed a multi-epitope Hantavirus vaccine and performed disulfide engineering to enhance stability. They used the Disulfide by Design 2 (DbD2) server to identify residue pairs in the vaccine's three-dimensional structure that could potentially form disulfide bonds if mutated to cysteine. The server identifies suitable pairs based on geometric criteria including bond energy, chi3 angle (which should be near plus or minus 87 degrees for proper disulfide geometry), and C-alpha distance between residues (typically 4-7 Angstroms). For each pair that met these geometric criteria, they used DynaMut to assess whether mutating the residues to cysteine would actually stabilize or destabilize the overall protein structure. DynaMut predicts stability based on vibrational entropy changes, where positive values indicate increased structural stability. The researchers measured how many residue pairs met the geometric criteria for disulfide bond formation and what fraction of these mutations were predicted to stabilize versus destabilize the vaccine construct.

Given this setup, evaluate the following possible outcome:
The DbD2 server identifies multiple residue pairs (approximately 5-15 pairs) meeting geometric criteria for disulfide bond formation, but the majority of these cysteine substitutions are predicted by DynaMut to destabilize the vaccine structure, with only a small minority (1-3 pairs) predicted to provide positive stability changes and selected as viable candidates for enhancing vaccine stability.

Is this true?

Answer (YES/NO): YES